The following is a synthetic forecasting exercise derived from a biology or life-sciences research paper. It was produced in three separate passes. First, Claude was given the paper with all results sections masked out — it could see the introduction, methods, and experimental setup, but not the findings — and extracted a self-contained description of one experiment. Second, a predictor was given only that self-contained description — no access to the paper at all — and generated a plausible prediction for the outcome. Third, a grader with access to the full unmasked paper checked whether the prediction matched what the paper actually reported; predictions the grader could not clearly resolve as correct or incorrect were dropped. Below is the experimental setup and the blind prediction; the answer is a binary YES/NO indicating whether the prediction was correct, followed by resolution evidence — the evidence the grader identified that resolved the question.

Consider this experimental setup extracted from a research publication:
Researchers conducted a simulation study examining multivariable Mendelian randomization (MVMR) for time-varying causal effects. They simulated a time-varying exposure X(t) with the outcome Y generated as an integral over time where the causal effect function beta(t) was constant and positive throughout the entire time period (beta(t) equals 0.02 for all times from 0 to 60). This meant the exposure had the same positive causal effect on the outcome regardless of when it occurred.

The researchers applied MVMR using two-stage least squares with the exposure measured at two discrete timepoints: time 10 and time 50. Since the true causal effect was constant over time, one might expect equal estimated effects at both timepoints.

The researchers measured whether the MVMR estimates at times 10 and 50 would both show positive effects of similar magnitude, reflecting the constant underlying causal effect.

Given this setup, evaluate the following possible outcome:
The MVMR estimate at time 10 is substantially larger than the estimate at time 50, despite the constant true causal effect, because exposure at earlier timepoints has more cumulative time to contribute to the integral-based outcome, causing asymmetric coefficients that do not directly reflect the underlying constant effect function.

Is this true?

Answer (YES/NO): NO